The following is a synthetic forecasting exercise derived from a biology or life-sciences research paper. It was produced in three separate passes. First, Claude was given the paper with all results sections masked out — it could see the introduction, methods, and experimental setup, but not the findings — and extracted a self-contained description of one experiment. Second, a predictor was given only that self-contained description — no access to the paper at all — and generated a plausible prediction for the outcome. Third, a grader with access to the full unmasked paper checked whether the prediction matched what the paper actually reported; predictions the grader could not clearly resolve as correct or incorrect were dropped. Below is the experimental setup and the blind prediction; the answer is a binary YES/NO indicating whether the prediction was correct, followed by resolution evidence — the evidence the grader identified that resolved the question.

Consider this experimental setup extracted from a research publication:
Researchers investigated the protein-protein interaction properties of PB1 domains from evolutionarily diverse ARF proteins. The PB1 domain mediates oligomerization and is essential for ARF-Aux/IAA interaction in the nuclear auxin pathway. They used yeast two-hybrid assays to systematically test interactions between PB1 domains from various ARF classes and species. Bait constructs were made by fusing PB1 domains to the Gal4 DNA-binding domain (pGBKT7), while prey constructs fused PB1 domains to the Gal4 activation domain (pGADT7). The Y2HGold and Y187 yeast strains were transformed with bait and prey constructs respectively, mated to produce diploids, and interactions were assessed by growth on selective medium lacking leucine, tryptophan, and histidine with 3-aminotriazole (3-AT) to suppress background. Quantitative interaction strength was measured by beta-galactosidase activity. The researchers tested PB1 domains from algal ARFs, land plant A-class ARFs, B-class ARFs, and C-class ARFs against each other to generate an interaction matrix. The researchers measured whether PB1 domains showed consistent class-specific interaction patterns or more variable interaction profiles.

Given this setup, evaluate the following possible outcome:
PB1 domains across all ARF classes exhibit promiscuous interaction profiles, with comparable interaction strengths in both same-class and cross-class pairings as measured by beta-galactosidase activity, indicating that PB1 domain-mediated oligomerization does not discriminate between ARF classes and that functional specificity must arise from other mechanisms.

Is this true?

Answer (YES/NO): NO